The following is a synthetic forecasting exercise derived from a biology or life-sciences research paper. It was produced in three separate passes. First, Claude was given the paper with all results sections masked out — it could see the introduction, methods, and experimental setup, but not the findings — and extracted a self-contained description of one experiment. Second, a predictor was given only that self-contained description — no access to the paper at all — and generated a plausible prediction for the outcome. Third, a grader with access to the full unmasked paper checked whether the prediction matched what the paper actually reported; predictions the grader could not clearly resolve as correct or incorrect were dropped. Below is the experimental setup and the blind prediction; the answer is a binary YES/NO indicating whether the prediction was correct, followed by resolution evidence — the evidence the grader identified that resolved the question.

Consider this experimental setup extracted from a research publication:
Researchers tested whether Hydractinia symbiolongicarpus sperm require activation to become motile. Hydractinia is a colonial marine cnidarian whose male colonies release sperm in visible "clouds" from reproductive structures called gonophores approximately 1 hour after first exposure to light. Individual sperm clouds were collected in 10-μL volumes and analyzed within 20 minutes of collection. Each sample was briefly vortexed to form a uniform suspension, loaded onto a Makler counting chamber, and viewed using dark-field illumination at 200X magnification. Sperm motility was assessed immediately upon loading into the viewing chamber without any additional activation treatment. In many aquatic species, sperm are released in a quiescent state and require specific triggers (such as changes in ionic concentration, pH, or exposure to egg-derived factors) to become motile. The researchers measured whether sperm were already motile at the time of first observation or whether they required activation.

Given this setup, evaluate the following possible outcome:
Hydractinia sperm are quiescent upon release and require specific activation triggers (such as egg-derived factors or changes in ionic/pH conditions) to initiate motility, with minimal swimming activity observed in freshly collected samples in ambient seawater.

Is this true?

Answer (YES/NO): NO